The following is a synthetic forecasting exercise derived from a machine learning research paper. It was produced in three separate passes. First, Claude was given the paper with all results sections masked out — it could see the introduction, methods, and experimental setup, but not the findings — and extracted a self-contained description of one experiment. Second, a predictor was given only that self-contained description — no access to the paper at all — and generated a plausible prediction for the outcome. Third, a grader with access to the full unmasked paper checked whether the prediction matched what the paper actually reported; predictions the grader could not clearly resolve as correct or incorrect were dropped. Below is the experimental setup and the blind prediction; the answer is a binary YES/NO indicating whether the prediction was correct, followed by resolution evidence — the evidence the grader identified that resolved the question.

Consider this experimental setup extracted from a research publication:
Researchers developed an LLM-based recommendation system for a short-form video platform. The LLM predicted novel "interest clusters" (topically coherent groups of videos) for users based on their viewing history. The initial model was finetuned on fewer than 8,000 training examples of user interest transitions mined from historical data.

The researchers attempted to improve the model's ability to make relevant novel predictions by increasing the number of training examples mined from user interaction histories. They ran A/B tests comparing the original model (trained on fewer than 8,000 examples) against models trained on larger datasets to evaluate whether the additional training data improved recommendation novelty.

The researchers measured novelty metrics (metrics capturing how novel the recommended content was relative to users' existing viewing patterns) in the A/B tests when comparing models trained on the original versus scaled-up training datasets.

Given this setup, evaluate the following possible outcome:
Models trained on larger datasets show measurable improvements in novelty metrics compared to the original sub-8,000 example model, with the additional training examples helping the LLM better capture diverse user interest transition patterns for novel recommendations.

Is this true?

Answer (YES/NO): NO